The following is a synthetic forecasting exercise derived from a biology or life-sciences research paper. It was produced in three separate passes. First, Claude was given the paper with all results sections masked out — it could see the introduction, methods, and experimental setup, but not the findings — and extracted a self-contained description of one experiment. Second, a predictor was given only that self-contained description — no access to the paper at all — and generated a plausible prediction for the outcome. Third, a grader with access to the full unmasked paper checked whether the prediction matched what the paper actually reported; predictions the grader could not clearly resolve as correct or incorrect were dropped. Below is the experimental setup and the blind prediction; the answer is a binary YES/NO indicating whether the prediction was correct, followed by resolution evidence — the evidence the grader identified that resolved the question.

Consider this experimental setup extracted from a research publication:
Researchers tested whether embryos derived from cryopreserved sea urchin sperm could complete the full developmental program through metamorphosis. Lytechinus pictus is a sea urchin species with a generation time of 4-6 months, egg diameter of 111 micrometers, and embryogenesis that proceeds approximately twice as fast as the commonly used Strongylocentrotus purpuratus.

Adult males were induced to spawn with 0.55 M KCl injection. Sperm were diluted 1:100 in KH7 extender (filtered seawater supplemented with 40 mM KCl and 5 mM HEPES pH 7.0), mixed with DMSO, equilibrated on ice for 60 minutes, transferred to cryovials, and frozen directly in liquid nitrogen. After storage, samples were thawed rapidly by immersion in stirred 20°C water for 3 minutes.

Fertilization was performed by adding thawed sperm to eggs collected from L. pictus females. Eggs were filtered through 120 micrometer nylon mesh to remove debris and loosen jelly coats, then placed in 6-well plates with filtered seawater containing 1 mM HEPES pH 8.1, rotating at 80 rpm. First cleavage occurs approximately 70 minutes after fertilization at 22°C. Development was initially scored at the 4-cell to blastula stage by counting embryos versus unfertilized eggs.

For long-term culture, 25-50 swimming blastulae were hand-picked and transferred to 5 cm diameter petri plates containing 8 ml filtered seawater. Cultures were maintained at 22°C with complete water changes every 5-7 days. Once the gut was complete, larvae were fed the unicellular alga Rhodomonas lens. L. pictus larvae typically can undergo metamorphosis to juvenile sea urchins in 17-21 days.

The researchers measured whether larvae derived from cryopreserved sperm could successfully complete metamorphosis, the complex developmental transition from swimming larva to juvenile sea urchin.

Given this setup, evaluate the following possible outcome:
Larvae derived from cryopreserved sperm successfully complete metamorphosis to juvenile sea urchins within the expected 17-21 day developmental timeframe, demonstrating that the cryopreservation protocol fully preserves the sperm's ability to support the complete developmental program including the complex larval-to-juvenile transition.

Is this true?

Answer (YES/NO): NO